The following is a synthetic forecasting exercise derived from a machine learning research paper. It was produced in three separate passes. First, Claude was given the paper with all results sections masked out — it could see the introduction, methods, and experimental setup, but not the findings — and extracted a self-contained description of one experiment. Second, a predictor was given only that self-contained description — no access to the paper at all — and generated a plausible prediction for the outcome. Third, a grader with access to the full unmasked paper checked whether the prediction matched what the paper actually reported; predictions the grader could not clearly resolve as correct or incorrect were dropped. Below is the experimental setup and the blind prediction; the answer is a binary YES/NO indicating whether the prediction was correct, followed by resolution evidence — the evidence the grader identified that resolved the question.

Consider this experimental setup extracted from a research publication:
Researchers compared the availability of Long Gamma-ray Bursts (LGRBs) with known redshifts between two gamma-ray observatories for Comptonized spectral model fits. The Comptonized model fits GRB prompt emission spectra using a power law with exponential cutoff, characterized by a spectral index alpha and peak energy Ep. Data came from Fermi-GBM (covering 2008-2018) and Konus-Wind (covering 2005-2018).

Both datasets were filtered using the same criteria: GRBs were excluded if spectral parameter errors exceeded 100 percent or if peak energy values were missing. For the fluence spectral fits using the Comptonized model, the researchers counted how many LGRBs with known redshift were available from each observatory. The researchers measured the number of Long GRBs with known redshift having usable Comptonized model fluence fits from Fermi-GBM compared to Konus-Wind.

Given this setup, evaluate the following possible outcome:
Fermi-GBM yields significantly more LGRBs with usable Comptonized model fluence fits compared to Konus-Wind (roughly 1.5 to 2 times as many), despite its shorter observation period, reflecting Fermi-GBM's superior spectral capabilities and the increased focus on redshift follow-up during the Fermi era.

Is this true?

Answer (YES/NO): NO